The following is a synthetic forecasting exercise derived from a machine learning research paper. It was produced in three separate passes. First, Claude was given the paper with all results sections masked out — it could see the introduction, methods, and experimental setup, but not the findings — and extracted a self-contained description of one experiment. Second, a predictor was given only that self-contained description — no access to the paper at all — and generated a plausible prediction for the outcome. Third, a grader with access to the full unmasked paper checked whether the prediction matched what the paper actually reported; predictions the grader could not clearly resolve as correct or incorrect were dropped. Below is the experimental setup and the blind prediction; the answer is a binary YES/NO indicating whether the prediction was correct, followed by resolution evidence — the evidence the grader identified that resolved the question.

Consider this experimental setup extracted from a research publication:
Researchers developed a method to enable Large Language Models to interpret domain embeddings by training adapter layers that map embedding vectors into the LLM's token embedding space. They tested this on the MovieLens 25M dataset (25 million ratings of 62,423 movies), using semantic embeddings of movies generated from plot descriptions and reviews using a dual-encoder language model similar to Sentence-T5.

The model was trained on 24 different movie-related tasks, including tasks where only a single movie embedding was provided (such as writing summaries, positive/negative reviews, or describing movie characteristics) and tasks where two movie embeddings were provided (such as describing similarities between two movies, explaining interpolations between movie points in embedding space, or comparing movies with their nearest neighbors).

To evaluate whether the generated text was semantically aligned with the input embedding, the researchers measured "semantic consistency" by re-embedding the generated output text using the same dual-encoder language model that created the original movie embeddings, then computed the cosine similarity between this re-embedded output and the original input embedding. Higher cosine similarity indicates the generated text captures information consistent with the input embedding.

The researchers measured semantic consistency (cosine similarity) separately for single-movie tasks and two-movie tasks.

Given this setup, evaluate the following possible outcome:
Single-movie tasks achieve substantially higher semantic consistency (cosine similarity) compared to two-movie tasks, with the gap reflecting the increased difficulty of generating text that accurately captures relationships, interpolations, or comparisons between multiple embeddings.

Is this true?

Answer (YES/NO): YES